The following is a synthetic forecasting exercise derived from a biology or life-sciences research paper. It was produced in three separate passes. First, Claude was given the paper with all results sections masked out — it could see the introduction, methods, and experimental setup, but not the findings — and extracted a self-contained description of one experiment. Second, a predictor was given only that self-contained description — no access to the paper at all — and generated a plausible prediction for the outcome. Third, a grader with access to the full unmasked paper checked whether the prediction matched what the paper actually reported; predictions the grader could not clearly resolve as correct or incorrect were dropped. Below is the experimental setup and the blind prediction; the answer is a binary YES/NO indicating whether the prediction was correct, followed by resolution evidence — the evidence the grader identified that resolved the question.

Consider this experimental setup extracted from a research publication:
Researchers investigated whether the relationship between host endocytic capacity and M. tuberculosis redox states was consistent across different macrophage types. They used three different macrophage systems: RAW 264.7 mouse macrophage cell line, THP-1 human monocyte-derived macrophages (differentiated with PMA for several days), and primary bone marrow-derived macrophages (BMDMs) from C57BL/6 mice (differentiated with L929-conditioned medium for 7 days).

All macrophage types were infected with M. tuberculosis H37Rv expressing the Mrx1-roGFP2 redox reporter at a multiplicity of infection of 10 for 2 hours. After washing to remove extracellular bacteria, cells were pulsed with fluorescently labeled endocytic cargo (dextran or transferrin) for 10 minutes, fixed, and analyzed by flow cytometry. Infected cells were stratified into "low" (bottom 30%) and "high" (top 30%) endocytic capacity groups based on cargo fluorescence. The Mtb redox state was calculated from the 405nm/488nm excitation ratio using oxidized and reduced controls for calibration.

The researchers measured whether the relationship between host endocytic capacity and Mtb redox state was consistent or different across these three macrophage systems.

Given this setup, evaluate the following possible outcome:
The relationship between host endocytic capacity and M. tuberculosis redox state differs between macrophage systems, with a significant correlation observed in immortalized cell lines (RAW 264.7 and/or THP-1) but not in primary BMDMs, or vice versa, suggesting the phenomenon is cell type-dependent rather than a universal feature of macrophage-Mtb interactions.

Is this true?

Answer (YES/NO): NO